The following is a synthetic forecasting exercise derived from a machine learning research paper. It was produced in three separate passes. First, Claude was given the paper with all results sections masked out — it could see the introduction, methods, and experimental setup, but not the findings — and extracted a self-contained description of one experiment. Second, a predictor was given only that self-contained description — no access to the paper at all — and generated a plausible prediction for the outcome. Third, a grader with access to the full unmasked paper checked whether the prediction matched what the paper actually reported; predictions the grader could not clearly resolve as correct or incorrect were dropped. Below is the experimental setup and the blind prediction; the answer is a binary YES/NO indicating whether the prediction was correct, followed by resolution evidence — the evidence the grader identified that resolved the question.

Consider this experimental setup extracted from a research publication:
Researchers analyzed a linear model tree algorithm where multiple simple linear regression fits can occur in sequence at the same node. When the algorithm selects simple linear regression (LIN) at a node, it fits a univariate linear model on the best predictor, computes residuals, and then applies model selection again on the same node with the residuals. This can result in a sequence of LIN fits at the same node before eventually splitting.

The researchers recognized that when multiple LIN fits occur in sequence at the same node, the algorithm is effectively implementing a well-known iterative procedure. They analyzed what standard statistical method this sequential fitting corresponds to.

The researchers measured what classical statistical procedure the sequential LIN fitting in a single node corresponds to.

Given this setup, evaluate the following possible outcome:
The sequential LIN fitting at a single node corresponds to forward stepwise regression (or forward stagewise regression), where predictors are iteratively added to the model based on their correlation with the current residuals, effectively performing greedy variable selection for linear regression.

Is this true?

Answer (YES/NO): NO